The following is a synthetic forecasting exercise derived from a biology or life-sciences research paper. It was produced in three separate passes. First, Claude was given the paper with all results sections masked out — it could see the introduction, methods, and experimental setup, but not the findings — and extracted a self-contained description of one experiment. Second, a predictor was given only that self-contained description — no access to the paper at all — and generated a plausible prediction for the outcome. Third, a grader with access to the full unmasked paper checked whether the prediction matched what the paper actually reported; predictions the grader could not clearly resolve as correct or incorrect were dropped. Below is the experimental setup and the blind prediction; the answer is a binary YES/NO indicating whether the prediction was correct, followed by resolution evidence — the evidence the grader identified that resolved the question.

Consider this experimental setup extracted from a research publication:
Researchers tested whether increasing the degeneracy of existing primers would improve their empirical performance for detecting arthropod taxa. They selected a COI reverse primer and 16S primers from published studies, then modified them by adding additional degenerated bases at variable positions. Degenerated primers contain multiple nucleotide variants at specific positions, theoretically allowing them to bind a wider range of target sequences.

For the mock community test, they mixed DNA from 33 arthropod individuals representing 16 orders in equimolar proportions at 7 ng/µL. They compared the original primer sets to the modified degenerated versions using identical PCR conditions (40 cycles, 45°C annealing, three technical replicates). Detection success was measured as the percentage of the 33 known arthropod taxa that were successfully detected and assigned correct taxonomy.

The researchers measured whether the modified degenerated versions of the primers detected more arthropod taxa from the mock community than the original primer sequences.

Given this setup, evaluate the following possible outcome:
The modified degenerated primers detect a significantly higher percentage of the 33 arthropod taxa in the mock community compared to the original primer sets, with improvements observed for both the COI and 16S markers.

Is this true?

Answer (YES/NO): YES